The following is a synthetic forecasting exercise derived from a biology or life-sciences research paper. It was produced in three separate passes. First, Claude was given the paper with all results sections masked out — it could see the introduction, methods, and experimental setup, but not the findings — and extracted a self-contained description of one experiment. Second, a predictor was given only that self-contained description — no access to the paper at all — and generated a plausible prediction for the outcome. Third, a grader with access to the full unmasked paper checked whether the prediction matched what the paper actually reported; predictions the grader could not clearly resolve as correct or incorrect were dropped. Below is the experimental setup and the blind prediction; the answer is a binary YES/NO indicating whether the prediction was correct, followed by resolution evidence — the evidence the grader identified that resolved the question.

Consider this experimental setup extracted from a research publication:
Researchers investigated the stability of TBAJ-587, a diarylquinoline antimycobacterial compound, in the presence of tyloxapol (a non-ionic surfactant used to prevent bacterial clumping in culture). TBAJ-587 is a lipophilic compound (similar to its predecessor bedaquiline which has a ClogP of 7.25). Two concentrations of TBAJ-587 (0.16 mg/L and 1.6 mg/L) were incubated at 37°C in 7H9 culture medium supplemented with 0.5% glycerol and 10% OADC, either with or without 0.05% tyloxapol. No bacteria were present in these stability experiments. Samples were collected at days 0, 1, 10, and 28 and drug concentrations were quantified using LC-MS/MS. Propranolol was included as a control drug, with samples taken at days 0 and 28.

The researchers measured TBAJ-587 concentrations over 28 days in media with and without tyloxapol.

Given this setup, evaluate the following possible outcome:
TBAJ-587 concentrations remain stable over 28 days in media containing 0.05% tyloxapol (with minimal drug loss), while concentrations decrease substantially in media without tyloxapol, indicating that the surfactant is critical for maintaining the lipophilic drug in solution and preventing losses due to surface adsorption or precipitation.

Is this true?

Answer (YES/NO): YES